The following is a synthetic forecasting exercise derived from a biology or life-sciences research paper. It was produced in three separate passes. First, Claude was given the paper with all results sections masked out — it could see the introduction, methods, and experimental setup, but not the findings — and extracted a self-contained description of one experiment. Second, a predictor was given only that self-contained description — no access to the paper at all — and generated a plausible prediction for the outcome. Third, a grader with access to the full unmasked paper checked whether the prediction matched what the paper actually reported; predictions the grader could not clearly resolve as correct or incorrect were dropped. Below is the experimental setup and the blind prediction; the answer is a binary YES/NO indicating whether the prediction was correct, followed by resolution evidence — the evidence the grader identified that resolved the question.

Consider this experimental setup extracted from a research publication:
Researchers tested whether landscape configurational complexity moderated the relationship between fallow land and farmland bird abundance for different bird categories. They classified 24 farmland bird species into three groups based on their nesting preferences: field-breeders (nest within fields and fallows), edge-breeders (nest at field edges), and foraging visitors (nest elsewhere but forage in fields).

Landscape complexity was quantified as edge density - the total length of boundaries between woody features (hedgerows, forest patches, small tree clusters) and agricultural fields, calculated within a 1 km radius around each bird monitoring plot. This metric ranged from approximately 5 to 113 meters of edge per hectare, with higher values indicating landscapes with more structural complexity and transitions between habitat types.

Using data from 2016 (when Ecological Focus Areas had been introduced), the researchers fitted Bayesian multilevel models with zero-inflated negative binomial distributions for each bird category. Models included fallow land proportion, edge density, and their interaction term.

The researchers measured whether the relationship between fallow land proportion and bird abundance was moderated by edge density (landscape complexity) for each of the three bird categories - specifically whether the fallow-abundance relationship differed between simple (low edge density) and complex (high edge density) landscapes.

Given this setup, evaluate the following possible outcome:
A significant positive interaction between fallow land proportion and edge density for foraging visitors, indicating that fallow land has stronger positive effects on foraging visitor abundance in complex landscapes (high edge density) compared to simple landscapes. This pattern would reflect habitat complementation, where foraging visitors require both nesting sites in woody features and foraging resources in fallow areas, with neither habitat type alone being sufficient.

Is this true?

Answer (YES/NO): NO